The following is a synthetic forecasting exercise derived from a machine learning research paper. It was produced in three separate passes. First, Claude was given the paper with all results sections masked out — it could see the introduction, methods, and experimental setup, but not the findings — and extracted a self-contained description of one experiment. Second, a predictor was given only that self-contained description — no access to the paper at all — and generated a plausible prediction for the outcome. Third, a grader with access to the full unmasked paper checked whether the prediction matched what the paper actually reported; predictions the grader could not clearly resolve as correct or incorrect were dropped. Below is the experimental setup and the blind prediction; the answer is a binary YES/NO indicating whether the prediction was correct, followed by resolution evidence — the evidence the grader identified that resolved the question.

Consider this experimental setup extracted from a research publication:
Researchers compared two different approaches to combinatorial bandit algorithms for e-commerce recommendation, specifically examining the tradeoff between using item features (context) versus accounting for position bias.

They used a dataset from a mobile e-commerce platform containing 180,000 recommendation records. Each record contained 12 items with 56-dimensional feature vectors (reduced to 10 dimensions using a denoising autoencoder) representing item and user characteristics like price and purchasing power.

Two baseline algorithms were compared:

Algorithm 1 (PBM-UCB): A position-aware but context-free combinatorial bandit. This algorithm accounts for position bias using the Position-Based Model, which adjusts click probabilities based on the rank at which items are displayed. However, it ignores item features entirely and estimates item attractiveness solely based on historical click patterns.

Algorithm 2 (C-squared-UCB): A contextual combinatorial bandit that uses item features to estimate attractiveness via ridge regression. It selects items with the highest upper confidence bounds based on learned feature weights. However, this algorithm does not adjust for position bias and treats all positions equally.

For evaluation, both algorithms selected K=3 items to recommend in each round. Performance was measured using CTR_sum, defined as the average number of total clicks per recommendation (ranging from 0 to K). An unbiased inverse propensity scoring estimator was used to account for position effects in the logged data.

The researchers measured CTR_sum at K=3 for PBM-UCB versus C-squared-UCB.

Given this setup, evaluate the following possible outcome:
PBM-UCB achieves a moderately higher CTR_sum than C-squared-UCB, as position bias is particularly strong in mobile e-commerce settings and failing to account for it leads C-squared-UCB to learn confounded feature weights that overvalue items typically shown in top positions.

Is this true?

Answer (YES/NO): NO